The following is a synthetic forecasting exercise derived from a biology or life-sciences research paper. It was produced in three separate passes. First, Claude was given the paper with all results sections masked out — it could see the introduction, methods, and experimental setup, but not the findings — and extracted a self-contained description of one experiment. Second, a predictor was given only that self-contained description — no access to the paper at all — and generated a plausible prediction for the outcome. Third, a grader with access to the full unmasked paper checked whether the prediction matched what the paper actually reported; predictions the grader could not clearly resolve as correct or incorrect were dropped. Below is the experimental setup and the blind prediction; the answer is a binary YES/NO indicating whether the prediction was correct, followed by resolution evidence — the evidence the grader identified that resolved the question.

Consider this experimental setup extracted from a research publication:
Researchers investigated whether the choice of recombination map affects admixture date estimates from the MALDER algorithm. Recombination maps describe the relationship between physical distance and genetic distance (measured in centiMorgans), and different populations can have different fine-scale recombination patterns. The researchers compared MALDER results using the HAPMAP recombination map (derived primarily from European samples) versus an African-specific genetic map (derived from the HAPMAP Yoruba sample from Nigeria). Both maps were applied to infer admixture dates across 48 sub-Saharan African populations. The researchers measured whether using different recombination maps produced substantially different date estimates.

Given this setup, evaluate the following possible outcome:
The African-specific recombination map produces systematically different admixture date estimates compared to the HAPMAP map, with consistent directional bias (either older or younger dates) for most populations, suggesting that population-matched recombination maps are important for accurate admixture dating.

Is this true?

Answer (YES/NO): YES